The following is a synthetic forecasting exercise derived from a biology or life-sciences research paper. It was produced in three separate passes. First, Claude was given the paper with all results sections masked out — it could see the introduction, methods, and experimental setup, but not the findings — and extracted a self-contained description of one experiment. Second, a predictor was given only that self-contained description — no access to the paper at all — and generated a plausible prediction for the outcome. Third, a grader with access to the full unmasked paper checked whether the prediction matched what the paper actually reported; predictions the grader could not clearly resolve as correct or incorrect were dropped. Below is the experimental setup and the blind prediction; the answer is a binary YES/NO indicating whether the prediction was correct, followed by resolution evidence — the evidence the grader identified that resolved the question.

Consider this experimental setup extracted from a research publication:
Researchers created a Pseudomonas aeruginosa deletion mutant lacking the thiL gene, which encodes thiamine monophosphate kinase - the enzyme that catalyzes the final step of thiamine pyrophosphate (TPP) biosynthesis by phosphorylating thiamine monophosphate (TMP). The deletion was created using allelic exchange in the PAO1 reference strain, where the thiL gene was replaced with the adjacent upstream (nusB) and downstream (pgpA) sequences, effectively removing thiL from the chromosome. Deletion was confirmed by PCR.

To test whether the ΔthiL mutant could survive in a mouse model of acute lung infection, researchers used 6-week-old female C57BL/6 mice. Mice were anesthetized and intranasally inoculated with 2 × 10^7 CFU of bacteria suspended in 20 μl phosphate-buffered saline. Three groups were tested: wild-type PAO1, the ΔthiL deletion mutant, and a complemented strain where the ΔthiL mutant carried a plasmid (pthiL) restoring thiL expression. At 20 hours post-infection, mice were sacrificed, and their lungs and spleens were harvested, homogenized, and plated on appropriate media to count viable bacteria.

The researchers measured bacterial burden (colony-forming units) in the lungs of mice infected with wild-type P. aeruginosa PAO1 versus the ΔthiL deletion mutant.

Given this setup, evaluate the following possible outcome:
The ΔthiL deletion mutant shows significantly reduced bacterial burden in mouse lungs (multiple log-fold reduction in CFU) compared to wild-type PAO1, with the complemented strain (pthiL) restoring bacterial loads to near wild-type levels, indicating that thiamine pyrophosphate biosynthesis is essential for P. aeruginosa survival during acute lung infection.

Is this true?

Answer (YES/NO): YES